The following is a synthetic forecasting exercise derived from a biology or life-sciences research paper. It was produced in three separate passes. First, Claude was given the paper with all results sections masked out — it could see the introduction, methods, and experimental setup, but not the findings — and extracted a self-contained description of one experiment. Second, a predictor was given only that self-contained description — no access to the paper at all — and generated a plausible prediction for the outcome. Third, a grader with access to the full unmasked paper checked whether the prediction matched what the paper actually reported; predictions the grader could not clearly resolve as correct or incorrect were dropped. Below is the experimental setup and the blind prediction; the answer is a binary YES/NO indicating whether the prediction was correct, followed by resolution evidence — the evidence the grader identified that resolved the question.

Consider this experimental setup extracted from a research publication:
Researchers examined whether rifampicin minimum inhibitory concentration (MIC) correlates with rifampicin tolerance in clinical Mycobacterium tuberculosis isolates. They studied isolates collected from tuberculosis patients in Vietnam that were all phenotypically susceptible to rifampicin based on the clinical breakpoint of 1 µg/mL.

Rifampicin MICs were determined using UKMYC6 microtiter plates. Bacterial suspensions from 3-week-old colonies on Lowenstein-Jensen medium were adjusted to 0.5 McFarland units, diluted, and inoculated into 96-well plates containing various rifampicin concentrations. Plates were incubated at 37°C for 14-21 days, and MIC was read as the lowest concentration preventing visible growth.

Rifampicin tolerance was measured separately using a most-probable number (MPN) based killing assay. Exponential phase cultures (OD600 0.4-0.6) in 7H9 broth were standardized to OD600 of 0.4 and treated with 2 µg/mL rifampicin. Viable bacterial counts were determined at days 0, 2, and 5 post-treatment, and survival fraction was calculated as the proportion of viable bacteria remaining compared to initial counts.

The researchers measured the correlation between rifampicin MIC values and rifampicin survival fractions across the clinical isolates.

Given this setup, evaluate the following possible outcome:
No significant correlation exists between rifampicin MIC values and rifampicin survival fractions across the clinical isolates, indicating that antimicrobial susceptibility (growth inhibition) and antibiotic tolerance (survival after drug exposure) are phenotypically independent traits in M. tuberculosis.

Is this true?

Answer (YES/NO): NO